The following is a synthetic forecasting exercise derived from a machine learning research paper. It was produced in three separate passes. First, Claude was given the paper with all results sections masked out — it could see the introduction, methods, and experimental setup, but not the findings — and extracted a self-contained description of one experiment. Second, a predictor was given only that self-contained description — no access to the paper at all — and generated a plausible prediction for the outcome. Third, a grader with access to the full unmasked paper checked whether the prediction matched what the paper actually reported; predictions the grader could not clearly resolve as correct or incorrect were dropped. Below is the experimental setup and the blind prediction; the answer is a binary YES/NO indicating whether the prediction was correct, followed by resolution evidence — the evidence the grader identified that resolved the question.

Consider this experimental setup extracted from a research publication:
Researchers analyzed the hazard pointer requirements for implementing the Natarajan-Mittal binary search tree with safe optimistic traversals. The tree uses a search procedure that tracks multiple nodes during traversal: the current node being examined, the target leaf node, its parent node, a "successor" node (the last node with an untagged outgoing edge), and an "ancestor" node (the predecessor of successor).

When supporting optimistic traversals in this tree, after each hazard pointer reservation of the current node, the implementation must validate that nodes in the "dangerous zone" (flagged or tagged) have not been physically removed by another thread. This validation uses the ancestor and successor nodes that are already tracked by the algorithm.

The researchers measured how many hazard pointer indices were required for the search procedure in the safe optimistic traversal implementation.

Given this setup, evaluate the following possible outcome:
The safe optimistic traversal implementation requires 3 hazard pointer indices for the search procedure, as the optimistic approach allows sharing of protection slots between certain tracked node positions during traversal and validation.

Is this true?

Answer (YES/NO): NO